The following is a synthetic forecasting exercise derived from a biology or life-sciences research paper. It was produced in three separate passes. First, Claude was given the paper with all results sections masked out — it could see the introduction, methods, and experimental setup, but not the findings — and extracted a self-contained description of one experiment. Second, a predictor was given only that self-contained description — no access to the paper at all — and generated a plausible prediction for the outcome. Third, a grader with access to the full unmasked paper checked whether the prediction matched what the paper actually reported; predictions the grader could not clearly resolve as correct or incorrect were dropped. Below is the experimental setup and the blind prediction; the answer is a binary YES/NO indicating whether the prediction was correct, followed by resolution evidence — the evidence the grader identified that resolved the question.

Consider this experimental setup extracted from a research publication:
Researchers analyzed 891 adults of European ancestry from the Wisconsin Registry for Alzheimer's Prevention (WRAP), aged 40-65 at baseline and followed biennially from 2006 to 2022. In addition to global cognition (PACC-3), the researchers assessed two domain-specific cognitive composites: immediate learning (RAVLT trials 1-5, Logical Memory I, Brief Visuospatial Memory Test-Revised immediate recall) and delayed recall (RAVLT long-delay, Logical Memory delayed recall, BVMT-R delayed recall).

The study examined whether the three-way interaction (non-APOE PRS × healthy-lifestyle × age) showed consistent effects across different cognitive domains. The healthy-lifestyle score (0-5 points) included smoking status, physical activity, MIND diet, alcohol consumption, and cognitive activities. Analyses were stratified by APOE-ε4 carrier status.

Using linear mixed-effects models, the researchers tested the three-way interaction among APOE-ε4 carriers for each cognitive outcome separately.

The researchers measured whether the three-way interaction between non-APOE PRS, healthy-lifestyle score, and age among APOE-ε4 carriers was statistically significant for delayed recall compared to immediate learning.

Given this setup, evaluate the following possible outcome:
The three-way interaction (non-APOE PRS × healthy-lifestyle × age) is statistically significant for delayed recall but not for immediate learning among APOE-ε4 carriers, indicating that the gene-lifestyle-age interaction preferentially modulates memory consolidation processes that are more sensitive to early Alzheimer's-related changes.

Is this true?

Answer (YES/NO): NO